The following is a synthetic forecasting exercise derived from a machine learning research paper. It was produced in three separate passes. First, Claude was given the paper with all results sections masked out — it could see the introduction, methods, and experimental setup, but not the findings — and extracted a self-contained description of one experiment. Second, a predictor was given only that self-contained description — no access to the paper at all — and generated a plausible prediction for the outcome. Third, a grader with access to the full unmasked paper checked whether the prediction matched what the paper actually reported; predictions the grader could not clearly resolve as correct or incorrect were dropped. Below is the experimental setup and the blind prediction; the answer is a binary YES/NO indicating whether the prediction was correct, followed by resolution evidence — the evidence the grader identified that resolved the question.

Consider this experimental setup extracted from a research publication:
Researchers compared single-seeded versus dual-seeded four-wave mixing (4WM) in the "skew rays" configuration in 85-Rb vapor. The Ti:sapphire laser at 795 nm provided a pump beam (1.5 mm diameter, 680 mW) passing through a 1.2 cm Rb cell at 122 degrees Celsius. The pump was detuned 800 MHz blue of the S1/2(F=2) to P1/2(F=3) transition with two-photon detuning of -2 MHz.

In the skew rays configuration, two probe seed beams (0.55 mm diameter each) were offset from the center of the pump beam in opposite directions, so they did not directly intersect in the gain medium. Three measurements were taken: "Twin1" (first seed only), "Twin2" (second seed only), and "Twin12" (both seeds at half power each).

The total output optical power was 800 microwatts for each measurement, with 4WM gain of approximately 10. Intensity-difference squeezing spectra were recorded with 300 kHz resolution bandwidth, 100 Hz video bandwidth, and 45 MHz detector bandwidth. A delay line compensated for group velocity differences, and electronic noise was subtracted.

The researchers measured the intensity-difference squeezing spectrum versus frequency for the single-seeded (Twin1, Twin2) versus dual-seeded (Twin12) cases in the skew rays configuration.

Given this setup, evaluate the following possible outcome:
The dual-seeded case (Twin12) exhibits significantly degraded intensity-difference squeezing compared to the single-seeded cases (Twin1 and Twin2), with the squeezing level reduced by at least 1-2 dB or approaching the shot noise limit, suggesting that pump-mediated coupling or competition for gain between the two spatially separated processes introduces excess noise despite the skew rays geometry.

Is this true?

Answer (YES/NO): NO